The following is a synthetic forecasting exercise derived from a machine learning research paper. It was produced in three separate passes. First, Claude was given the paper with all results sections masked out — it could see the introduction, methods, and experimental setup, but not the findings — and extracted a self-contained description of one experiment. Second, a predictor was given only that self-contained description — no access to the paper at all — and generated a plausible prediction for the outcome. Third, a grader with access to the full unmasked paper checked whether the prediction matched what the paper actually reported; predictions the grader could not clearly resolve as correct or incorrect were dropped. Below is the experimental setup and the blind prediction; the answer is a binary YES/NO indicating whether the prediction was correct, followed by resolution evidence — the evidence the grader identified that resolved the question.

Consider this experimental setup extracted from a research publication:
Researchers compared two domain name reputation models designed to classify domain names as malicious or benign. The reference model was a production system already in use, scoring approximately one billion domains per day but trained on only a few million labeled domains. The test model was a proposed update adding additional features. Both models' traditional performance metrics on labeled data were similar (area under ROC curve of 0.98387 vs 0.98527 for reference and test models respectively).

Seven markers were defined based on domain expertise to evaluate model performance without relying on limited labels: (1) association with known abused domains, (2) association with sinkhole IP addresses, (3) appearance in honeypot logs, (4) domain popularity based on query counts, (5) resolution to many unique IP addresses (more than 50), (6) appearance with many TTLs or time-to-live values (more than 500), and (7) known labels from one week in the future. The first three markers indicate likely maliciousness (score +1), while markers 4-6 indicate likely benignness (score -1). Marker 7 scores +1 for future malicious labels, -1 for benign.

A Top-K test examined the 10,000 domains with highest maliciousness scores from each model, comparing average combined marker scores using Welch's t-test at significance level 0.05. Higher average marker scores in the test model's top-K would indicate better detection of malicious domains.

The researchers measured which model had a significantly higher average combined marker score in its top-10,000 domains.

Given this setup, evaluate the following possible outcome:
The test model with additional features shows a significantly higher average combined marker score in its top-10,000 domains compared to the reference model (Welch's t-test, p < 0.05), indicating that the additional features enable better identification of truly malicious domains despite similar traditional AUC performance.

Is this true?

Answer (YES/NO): NO